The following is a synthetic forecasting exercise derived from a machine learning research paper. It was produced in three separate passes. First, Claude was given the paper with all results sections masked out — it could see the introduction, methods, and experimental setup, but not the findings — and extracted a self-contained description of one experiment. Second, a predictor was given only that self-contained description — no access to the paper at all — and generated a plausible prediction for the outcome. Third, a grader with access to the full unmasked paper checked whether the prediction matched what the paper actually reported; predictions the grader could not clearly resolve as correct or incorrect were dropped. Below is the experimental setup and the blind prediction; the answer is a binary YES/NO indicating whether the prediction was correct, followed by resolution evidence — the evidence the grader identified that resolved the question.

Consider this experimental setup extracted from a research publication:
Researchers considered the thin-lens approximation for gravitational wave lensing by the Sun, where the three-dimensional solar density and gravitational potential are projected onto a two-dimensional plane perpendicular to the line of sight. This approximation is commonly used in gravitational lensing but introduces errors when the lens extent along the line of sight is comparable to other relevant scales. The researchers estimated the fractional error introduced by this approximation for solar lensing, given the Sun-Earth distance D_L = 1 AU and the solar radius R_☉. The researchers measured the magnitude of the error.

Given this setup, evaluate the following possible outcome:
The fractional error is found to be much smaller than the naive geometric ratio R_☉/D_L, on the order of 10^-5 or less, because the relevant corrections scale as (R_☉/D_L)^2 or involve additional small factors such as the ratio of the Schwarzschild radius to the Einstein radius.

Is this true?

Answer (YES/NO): NO